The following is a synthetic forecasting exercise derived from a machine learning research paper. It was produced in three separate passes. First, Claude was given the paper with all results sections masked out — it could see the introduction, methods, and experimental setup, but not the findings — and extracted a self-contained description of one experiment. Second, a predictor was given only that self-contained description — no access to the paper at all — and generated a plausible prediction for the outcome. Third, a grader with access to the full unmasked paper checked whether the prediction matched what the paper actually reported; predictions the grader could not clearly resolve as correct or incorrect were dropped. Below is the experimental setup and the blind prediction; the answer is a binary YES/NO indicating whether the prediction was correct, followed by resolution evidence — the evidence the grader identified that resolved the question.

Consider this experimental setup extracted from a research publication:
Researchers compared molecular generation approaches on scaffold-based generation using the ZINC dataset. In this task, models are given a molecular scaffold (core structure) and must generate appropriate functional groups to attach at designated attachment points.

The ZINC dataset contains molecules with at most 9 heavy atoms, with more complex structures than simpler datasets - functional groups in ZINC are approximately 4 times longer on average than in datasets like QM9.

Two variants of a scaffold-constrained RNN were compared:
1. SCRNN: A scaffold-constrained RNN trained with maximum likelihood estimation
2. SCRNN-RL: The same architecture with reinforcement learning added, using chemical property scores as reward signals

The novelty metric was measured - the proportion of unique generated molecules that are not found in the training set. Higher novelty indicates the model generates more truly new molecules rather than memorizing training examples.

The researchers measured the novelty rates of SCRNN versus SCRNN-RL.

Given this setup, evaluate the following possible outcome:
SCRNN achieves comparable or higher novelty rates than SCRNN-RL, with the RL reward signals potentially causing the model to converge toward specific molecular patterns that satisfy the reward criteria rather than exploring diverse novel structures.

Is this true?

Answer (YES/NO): NO